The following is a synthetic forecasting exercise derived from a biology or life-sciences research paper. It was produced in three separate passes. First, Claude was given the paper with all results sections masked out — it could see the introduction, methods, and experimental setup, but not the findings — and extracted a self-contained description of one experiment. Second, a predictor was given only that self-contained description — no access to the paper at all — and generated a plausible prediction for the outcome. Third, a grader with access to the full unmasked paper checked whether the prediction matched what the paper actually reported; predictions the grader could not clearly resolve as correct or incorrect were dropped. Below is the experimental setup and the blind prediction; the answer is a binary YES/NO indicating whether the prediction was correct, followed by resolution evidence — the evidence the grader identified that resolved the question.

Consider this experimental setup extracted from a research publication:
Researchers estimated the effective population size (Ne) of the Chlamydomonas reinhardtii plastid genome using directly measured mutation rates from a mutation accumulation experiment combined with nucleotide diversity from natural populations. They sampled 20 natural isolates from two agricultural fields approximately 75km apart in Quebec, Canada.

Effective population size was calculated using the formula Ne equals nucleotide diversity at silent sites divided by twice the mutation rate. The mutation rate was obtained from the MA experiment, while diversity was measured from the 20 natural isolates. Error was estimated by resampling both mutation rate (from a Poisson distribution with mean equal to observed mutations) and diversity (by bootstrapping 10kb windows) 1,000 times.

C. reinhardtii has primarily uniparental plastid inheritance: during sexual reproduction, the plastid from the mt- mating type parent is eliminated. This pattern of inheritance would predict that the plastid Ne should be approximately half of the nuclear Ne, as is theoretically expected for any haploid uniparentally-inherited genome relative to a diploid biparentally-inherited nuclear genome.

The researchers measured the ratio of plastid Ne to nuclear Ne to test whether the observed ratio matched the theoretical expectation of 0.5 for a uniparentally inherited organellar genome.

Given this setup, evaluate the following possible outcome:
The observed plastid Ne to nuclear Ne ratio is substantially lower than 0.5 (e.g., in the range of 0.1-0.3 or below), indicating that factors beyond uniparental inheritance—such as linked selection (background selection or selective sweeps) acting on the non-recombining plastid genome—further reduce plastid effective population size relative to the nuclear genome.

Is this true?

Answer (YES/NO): YES